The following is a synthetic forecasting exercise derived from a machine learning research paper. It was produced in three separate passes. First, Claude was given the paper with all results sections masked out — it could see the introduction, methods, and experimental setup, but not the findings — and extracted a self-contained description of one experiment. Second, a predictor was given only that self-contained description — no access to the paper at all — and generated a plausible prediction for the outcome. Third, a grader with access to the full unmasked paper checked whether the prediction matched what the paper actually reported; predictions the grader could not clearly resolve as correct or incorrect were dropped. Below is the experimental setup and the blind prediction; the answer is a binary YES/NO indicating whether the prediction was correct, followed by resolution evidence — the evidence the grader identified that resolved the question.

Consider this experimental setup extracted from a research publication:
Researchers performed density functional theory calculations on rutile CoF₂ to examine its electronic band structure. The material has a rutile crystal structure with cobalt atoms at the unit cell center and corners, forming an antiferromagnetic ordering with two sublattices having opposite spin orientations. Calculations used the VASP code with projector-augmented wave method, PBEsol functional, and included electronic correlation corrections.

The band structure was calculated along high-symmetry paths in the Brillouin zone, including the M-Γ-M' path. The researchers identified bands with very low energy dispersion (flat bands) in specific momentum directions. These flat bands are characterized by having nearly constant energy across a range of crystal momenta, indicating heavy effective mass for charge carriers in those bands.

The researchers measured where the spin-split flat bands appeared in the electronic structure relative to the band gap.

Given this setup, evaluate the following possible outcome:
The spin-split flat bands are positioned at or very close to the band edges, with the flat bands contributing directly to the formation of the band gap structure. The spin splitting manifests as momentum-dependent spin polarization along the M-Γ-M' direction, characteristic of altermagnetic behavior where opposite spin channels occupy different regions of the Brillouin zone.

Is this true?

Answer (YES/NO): YES